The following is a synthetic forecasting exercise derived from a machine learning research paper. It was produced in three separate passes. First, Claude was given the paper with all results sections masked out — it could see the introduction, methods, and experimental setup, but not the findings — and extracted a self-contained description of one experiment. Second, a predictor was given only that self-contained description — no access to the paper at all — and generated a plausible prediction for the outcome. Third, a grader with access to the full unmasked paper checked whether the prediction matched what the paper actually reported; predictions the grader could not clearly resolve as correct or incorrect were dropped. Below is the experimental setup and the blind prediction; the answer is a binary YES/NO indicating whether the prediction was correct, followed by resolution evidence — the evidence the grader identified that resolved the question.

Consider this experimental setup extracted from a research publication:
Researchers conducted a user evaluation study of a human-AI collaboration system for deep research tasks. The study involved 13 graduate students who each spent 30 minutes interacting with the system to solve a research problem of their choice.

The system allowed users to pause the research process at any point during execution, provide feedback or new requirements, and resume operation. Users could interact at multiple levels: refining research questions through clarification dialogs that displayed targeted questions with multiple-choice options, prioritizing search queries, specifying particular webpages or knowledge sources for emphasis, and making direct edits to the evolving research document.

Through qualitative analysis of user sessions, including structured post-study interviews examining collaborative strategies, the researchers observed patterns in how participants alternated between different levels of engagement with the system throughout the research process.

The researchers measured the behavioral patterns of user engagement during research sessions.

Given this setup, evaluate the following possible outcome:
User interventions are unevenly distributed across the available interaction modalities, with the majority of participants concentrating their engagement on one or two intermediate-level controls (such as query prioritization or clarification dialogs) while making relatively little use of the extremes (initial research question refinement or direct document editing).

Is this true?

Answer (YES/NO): NO